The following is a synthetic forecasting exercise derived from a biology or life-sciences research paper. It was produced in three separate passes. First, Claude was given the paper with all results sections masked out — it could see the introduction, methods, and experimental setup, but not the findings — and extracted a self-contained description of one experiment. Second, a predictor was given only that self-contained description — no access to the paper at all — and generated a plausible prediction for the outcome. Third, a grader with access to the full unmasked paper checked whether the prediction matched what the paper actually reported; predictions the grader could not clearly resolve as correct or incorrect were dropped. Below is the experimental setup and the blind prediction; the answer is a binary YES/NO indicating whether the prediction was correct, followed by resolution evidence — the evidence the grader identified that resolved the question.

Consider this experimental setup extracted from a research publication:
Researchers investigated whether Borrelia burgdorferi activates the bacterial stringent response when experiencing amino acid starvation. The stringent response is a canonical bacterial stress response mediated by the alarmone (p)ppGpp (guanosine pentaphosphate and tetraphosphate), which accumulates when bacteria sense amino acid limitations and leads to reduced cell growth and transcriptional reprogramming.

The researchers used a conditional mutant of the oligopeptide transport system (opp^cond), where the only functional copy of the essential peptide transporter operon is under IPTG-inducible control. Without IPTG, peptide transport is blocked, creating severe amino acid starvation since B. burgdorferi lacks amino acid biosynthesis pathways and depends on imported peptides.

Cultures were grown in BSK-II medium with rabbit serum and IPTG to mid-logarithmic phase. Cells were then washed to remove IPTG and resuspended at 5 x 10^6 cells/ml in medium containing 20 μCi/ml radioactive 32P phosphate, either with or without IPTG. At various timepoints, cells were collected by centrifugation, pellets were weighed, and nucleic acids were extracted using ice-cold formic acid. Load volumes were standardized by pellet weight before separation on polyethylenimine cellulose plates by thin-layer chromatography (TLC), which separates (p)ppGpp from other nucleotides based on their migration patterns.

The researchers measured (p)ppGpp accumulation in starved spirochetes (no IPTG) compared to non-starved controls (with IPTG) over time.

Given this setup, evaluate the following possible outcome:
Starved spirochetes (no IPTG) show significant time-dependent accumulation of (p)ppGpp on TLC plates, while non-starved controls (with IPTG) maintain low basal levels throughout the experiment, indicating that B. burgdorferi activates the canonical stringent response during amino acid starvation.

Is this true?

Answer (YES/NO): NO